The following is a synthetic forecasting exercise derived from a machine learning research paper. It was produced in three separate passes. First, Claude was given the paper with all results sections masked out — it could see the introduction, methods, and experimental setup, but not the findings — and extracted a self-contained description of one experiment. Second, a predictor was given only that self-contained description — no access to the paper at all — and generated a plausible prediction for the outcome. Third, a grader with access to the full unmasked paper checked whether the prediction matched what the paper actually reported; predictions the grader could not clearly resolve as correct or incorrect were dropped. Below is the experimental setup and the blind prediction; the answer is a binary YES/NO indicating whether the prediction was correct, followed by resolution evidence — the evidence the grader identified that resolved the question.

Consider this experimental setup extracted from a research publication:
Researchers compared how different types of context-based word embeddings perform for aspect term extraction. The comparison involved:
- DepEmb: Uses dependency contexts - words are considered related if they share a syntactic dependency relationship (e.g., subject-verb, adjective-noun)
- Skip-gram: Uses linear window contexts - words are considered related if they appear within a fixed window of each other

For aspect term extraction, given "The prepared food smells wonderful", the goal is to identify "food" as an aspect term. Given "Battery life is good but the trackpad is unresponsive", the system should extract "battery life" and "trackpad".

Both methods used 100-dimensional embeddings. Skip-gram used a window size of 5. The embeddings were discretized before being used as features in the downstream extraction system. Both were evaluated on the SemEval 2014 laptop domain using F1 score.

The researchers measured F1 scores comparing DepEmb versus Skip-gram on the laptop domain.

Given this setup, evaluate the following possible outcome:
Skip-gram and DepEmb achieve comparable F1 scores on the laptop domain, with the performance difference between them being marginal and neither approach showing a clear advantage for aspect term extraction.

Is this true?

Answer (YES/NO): NO